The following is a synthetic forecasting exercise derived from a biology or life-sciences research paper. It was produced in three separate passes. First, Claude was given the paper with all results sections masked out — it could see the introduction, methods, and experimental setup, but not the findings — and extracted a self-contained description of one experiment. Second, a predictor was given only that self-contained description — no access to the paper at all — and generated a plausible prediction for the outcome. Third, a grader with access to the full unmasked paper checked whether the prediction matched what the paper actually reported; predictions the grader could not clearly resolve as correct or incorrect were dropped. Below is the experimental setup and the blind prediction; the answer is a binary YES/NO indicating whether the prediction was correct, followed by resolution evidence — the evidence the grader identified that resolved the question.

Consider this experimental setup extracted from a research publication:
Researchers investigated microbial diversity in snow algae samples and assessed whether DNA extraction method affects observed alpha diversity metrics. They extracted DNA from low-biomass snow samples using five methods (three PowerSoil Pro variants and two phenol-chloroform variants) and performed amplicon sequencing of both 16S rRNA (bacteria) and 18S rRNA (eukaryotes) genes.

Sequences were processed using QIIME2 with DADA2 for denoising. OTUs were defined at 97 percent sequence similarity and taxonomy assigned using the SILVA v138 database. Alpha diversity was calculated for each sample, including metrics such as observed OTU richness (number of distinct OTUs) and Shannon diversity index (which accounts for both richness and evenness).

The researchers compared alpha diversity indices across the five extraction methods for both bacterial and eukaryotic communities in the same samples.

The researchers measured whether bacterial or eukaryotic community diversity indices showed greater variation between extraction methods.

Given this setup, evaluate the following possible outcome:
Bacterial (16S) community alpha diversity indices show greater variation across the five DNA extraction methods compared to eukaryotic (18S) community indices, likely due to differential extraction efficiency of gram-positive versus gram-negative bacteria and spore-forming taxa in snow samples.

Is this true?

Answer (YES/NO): NO